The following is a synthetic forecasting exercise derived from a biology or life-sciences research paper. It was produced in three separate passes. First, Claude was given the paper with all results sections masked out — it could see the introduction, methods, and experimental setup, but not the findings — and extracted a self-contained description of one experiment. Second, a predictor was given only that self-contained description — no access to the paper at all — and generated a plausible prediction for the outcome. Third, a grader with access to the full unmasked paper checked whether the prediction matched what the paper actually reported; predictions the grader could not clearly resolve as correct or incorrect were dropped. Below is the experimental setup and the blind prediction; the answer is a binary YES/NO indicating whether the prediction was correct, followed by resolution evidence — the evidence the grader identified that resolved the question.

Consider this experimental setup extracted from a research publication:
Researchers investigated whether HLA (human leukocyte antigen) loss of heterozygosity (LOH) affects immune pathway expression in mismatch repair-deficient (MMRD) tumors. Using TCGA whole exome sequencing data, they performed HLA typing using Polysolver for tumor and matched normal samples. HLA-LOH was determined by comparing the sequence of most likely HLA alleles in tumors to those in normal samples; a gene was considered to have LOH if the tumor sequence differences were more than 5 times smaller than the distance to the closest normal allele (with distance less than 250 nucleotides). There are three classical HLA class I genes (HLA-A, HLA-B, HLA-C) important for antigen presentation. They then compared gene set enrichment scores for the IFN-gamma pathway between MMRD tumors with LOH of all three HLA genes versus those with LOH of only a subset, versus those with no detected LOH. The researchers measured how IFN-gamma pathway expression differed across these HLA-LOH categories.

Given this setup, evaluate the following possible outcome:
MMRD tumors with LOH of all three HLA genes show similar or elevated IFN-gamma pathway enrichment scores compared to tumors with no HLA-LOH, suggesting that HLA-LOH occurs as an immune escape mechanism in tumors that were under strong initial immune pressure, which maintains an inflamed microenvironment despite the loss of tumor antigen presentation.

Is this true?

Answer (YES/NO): NO